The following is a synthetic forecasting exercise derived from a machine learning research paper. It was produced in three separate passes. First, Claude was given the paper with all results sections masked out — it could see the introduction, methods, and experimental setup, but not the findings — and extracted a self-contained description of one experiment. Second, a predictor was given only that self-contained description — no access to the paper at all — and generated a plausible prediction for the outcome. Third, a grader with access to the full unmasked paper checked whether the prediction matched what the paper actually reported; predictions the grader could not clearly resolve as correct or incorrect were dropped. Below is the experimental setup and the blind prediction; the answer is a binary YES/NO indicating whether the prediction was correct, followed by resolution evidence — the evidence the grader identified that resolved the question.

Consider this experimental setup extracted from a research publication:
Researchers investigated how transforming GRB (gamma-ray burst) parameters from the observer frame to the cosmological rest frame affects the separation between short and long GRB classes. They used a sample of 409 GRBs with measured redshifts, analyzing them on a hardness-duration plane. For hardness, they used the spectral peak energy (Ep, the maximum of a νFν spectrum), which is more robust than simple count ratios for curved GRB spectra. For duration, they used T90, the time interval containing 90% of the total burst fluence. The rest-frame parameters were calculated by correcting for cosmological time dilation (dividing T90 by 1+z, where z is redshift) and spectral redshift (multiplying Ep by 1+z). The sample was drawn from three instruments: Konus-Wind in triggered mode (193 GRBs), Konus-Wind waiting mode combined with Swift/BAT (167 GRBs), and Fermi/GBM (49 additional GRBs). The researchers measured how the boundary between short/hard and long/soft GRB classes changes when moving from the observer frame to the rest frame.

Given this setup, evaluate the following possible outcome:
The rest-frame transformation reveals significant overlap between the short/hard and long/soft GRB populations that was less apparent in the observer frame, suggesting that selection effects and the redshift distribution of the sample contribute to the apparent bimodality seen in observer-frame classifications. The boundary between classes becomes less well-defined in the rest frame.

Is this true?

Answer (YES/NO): YES